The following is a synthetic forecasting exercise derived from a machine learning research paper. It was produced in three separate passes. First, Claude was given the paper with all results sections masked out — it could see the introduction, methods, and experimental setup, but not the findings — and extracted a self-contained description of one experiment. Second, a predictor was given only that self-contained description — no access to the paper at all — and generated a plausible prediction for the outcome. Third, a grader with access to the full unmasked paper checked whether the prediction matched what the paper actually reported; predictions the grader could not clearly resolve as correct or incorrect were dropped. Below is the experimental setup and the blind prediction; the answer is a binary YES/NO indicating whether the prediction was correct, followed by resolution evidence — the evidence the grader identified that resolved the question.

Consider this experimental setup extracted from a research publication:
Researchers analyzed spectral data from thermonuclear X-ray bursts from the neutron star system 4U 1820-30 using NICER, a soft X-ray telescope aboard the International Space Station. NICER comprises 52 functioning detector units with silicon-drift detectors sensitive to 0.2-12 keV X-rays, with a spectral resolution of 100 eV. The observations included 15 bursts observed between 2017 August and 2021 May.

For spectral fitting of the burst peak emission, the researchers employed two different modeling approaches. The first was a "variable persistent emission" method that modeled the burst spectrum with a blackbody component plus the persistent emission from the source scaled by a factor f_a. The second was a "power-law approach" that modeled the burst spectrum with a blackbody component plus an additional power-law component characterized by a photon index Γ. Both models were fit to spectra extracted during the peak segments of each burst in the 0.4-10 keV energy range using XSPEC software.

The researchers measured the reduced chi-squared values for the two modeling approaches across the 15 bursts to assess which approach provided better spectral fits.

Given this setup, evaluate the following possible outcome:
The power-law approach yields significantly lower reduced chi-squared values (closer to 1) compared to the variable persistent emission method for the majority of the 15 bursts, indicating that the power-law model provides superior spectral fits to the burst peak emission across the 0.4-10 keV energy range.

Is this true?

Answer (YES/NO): YES